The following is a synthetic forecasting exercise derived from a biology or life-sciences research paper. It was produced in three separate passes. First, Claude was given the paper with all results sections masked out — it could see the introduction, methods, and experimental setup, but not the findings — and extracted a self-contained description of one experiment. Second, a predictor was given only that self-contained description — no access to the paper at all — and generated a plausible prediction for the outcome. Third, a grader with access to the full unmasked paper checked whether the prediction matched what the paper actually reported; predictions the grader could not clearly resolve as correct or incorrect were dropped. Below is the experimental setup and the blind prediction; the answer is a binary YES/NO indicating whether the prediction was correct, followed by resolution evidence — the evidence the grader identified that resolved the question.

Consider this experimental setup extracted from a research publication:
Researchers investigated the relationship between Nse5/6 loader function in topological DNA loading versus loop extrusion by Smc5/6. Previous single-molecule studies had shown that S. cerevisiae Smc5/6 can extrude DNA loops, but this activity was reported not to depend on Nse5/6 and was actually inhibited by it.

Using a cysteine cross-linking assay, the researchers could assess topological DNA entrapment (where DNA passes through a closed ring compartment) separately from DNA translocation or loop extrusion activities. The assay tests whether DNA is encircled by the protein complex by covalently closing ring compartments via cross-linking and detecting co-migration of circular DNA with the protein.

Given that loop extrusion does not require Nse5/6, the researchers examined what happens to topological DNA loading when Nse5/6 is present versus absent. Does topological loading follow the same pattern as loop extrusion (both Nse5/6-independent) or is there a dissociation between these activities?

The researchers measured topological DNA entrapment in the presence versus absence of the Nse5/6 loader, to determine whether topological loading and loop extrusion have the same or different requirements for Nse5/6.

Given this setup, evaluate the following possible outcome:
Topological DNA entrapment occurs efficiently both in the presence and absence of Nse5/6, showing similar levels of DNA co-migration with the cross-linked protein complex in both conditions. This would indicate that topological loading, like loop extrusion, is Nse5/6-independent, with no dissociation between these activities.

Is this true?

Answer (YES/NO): NO